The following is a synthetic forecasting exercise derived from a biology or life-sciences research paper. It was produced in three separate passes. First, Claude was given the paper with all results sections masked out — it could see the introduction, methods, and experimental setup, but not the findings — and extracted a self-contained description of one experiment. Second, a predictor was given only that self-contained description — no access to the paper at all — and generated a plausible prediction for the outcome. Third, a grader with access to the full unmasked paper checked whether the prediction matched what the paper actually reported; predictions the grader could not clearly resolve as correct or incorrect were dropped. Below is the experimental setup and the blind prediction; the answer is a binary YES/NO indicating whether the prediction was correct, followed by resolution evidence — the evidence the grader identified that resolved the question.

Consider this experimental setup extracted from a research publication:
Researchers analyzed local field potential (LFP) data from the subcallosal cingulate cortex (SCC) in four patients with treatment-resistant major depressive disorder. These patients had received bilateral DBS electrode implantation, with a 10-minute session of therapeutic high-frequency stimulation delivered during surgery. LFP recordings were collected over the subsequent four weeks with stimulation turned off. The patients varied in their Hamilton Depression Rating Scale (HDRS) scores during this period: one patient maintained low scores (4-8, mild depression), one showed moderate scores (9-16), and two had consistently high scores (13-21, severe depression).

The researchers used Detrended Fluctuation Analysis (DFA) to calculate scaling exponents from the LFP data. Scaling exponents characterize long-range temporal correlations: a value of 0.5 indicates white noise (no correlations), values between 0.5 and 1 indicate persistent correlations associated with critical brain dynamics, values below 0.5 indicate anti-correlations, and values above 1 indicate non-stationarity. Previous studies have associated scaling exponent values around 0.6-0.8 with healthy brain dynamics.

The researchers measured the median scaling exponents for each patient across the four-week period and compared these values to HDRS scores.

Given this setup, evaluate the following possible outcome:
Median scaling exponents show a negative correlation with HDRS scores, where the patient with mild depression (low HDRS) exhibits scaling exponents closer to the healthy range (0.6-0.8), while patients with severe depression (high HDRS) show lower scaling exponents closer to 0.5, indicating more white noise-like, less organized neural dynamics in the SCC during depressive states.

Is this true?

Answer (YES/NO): YES